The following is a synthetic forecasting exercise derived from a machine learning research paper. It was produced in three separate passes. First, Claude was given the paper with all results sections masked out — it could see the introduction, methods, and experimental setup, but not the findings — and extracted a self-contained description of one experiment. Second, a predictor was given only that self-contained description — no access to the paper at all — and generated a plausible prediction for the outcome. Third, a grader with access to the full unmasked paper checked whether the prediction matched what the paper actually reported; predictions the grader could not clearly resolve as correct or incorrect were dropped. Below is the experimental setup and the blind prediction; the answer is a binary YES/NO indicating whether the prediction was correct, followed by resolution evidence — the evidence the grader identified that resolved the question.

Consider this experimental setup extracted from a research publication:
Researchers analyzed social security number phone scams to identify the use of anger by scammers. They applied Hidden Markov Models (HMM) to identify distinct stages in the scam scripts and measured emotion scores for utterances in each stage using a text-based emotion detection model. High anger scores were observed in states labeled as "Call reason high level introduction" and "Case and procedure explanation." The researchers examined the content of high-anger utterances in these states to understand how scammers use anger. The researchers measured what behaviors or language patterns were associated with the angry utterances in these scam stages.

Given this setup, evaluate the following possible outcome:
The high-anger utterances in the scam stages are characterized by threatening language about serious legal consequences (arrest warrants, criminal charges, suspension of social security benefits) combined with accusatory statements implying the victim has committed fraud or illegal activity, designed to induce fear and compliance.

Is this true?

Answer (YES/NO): NO